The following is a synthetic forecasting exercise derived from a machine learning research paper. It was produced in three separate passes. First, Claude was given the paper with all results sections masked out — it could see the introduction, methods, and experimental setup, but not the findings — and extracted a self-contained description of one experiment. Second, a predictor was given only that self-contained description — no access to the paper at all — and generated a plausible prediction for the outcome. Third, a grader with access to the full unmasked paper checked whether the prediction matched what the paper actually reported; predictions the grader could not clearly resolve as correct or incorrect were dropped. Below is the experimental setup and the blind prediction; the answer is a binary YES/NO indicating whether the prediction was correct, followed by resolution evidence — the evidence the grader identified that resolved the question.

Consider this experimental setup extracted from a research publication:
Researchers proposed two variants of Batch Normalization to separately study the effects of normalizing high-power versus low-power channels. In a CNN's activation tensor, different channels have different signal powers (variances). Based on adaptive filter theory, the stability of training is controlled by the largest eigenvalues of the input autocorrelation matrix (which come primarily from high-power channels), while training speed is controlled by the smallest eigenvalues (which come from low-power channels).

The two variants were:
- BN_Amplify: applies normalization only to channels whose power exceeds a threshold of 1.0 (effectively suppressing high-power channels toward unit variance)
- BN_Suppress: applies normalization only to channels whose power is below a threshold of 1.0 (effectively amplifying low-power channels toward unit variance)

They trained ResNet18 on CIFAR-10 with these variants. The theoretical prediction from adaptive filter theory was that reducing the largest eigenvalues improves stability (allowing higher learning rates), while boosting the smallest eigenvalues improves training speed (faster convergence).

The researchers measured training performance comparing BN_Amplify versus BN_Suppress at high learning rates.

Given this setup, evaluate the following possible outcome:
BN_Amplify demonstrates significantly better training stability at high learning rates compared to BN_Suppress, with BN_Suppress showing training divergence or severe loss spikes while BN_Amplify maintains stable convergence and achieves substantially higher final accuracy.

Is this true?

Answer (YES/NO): NO